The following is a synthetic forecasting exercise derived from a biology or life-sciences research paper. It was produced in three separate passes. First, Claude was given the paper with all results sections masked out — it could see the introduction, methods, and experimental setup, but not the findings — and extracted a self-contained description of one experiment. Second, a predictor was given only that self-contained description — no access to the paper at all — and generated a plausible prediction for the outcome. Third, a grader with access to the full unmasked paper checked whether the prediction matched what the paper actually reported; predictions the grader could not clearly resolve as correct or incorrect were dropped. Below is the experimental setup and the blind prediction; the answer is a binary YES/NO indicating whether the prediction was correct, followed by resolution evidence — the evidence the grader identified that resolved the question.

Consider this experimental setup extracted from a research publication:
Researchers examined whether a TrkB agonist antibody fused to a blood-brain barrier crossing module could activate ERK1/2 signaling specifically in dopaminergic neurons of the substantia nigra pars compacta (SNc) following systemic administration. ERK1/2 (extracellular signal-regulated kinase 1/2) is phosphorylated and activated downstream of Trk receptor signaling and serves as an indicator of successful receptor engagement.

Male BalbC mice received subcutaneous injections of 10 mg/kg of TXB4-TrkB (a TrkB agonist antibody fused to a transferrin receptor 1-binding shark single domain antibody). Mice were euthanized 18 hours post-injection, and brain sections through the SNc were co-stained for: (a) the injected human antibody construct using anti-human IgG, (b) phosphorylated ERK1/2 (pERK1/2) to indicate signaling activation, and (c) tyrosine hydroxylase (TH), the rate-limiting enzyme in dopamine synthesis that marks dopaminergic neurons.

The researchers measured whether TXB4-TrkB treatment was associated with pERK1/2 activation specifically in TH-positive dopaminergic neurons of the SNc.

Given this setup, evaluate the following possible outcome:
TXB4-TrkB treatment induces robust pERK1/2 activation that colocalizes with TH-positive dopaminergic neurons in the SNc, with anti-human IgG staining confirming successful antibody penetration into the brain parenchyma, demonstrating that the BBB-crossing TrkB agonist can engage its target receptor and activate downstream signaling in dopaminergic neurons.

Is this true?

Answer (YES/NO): YES